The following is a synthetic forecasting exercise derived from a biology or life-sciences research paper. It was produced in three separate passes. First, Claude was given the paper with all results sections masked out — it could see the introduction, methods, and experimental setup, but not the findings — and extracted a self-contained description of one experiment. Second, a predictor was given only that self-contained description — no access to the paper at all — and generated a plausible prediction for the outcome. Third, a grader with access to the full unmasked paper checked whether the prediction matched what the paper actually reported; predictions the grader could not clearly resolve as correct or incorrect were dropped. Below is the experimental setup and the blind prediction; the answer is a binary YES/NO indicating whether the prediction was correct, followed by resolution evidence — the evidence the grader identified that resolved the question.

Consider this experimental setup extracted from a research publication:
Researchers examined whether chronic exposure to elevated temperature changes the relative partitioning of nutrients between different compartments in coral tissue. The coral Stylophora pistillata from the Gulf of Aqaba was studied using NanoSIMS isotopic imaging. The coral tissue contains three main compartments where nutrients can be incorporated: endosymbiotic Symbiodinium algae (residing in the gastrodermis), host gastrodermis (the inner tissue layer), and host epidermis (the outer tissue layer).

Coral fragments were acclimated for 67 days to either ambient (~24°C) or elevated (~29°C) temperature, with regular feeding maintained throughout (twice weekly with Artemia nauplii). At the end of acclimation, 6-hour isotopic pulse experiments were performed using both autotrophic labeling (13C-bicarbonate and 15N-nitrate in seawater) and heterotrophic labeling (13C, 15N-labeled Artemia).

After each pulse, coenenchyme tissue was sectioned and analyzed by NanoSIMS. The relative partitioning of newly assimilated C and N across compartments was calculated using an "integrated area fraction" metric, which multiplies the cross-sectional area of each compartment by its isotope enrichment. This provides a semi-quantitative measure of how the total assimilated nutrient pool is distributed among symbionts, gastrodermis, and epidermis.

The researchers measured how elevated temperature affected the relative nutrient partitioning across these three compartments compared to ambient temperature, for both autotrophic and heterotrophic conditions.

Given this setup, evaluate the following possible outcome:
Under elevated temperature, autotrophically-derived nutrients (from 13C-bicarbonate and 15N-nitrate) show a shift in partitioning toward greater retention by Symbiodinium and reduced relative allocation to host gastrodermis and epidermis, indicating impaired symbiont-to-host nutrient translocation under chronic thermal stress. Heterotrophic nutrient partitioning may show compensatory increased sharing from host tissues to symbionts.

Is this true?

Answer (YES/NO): NO